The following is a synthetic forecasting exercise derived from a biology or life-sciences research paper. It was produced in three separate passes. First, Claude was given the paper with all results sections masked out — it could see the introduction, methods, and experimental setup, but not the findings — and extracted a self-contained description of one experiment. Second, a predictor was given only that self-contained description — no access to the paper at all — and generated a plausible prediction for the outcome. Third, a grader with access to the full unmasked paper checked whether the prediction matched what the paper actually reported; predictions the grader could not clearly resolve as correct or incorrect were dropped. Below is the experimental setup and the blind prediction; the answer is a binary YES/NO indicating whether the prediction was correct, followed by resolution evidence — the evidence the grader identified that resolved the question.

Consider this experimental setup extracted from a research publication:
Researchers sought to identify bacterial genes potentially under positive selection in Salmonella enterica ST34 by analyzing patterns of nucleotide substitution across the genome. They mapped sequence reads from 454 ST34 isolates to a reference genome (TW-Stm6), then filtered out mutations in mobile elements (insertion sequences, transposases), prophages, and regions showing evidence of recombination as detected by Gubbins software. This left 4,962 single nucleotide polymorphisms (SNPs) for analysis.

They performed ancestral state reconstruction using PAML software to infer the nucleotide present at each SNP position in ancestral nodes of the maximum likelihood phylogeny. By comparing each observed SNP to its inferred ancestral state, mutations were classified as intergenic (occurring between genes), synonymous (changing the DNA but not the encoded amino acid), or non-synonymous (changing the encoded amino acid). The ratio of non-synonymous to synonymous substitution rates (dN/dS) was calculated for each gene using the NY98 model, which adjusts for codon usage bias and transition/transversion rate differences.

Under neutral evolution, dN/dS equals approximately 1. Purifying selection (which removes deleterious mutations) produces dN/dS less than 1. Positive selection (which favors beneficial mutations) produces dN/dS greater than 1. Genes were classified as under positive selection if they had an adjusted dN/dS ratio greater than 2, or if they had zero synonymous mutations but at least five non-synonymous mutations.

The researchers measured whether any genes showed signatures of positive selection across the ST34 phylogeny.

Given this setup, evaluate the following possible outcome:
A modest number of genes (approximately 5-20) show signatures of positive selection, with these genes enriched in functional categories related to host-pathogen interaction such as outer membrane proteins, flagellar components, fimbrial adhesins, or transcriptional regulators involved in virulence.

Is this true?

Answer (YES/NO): NO